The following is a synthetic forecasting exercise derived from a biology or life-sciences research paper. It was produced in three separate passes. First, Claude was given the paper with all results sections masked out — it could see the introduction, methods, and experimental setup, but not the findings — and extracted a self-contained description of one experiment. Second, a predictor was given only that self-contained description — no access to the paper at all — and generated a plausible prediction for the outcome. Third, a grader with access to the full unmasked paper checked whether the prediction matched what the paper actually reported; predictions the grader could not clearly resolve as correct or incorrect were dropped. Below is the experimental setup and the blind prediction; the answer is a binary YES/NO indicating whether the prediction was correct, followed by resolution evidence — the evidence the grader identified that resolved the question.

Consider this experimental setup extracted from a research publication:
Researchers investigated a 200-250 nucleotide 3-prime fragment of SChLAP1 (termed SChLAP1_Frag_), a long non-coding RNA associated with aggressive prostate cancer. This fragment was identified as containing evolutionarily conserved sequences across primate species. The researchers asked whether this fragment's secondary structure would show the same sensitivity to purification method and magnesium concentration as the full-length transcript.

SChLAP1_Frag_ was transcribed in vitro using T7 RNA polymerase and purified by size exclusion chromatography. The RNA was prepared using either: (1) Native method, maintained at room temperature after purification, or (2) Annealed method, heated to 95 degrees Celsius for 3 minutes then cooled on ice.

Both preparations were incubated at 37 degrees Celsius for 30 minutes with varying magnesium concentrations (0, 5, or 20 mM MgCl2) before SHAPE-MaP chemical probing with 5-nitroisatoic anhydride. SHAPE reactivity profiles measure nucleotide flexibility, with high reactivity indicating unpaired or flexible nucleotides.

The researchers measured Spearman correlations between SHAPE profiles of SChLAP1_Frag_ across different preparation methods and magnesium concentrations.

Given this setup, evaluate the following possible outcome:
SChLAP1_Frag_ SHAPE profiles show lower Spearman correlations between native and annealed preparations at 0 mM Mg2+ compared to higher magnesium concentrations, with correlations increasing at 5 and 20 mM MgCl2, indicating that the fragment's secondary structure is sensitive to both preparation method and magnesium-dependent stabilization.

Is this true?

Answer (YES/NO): NO